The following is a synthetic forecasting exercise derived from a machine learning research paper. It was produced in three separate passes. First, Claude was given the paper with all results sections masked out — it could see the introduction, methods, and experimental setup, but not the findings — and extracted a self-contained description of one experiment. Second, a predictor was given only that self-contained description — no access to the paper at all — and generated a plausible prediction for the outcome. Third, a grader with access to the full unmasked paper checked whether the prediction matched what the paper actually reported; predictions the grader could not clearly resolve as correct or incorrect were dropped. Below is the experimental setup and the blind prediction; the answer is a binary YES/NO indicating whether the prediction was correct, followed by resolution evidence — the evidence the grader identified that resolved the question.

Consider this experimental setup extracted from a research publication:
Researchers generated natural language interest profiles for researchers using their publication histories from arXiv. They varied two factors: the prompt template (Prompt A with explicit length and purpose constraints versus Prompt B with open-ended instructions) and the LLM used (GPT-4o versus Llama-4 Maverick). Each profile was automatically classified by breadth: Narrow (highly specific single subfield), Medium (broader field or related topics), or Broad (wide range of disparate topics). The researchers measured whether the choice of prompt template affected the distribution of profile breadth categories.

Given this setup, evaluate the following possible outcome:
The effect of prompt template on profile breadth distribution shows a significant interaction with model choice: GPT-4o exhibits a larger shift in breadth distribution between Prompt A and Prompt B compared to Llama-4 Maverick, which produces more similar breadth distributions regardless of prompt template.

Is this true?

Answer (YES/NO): NO